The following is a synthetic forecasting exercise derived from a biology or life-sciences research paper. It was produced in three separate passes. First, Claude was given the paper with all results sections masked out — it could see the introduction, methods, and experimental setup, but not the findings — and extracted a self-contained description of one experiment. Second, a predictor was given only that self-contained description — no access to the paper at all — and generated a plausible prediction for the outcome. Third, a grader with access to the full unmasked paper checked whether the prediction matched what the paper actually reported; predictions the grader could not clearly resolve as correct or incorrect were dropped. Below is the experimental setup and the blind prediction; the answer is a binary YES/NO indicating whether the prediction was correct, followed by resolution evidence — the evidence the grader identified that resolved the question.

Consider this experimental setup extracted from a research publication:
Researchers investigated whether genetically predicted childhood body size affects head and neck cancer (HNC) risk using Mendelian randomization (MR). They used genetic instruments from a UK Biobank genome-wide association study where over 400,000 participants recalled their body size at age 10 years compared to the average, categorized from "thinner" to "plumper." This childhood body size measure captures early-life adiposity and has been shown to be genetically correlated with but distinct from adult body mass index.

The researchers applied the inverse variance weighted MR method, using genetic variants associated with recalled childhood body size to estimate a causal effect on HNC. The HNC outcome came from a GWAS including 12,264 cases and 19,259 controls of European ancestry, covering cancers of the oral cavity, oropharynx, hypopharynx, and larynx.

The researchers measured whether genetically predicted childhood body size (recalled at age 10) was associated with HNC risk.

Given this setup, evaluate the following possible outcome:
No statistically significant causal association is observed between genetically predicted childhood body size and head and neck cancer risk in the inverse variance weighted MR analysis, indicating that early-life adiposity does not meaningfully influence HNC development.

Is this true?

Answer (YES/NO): YES